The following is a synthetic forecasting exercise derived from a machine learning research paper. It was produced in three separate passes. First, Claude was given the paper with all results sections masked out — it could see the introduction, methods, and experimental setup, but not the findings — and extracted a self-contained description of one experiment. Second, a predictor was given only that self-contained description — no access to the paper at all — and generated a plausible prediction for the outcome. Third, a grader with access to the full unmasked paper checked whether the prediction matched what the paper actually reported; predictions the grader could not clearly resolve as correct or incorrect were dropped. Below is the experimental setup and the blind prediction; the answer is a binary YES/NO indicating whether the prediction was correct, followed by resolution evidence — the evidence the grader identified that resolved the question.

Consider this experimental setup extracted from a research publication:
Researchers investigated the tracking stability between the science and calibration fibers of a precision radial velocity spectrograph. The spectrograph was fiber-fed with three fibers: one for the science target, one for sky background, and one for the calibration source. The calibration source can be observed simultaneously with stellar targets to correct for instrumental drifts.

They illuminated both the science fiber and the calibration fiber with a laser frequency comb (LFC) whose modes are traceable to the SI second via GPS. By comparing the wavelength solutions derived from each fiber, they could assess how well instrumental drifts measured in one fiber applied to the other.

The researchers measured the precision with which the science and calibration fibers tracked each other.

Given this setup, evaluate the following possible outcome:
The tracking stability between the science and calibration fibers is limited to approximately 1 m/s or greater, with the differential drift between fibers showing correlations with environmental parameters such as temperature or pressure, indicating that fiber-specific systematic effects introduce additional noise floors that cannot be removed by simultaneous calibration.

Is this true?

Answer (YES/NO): NO